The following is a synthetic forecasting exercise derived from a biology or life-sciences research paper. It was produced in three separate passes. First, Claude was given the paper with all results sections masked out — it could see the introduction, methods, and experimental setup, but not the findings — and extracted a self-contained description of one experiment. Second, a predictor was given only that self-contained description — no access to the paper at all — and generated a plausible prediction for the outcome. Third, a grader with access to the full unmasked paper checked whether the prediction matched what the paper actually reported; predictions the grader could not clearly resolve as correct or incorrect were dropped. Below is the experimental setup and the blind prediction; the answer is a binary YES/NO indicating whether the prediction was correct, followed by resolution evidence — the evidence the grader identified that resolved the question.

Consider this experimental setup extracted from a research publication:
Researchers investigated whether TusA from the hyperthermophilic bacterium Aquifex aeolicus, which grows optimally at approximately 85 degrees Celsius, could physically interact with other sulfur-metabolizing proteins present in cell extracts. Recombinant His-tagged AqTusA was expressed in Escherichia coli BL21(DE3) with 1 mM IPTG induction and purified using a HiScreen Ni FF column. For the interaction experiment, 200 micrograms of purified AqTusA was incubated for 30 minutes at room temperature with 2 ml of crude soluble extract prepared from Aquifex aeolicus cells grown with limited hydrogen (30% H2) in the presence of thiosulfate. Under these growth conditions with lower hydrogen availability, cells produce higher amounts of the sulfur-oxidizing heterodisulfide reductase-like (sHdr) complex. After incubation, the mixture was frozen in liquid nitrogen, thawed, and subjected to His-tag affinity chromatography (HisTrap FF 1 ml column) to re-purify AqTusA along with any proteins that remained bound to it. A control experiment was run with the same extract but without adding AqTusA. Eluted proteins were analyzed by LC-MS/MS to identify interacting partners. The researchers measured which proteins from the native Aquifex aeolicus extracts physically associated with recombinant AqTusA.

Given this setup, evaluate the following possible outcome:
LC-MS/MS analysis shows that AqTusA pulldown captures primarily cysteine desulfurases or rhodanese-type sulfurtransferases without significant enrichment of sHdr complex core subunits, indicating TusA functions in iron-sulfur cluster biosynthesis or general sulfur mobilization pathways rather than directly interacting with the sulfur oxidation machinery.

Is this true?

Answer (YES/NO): NO